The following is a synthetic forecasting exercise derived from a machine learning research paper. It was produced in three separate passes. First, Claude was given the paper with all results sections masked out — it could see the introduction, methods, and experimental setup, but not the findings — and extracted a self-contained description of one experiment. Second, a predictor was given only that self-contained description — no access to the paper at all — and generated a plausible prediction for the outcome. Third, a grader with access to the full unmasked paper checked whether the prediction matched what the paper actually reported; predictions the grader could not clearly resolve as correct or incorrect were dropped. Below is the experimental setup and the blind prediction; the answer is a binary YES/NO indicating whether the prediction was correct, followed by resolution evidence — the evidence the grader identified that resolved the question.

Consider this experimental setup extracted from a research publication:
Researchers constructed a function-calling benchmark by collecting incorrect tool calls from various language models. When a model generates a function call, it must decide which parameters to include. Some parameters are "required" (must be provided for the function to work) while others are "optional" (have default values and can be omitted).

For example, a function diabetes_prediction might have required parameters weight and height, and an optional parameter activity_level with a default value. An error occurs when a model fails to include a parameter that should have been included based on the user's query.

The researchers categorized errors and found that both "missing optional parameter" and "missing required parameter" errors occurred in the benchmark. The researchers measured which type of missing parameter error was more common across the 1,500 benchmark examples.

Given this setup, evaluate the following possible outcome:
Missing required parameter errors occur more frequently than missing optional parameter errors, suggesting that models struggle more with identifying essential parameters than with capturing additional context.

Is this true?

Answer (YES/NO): NO